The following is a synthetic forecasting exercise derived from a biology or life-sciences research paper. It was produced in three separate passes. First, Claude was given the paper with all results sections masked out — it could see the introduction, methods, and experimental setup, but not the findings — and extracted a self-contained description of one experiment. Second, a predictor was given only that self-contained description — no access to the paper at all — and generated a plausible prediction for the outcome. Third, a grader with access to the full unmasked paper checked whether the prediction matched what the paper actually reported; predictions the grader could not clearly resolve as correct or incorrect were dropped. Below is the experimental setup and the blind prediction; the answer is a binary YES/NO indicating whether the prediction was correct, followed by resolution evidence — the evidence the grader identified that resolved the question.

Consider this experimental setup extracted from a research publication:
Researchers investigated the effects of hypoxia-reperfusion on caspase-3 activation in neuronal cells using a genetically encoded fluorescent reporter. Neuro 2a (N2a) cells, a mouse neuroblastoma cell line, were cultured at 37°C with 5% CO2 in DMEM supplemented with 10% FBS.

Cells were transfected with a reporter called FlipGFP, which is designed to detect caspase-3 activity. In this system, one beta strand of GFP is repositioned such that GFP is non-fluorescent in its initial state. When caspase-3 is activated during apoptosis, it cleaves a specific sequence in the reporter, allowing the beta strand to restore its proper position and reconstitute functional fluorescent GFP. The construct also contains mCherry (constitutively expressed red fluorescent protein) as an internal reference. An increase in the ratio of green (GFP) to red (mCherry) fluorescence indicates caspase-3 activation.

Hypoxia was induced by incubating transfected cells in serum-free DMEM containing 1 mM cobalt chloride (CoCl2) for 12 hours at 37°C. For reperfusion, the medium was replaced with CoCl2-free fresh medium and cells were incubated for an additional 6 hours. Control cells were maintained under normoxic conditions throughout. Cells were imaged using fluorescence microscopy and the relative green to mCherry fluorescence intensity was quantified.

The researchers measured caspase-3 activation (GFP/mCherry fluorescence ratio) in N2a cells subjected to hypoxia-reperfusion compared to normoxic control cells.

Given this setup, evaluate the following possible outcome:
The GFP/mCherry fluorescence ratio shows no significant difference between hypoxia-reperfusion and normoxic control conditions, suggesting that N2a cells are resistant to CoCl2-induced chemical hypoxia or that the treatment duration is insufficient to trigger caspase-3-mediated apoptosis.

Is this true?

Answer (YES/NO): NO